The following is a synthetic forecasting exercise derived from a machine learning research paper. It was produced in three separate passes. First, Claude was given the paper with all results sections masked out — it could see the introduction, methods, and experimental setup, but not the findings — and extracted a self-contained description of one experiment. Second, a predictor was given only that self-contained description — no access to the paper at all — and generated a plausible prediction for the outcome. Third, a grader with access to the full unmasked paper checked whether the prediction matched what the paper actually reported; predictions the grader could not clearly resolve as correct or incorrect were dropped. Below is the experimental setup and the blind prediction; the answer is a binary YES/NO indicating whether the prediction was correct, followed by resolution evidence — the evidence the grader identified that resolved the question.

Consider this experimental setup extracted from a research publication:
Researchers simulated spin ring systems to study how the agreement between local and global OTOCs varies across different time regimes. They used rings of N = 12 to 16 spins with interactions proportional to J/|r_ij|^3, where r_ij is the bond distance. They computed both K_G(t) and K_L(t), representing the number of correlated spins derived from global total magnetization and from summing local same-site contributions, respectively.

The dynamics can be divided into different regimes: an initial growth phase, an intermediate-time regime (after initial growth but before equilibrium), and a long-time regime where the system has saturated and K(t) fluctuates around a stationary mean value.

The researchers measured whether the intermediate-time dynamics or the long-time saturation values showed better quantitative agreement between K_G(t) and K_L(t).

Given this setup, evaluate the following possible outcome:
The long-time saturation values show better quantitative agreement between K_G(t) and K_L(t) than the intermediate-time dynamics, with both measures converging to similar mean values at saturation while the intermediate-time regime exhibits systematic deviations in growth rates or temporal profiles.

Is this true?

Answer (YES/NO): YES